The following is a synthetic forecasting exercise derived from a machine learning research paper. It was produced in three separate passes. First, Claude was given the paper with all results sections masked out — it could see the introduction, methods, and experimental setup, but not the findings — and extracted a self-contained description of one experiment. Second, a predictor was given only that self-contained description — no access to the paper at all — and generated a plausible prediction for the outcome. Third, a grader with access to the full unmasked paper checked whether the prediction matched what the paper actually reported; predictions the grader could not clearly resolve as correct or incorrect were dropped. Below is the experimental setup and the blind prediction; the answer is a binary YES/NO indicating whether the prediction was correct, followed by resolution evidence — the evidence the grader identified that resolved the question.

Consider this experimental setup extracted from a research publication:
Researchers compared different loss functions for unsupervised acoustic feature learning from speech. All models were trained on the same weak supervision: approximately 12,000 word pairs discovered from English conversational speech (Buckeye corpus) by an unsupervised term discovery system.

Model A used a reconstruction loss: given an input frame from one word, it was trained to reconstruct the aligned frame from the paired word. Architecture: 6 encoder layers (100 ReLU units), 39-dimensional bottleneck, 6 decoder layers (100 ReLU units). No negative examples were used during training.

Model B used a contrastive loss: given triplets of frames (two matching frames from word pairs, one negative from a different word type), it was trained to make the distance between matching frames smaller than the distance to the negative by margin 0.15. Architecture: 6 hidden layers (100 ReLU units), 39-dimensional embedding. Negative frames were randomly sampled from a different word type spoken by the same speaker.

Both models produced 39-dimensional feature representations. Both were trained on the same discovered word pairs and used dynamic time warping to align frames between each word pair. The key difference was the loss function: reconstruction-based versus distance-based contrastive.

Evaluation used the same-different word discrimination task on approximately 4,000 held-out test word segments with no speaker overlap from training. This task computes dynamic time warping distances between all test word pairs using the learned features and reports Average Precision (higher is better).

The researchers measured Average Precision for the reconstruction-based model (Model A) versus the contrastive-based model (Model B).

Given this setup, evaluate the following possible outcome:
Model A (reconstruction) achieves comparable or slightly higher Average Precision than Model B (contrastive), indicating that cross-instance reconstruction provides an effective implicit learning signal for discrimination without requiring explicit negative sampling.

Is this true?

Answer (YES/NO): NO